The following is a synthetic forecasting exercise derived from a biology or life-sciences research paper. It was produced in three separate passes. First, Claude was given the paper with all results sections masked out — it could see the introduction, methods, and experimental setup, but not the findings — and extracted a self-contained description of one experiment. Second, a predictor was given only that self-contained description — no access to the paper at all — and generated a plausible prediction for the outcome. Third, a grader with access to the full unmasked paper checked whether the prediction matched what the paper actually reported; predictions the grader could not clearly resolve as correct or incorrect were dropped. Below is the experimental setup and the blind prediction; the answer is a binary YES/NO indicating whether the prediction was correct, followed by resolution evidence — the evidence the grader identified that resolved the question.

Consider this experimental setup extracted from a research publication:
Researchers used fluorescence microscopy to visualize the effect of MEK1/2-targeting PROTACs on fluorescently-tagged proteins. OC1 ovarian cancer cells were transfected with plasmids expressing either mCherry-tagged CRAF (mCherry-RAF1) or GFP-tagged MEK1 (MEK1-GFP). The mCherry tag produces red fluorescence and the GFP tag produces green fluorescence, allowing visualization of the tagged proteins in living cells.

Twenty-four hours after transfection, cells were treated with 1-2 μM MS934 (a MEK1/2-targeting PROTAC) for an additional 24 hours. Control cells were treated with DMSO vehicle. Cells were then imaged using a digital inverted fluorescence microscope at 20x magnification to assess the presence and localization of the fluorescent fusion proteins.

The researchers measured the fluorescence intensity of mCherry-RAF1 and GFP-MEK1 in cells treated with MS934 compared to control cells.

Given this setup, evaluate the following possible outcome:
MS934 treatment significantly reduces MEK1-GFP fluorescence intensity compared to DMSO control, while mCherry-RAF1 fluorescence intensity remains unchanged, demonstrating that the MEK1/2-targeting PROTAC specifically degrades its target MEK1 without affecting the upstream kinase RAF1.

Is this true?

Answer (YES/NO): NO